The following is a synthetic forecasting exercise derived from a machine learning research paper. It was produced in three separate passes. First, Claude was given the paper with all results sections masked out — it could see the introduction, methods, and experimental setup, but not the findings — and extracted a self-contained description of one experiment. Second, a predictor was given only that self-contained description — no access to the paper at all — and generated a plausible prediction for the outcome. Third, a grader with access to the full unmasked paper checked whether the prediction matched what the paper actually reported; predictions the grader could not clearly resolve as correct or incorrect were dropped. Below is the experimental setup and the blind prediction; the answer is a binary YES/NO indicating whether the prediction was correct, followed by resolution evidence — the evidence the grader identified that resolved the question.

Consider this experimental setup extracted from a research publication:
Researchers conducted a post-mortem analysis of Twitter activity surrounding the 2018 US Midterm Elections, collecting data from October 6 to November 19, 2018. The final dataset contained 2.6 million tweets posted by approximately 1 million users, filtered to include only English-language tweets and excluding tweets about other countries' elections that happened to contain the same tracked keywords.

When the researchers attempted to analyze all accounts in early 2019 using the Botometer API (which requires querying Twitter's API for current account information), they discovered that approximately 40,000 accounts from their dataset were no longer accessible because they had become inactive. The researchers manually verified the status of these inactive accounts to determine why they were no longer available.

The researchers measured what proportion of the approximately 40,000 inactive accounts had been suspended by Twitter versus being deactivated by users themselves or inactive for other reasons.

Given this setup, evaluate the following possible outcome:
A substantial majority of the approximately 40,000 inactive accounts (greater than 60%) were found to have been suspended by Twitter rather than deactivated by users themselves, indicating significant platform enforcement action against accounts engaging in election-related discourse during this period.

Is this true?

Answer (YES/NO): YES